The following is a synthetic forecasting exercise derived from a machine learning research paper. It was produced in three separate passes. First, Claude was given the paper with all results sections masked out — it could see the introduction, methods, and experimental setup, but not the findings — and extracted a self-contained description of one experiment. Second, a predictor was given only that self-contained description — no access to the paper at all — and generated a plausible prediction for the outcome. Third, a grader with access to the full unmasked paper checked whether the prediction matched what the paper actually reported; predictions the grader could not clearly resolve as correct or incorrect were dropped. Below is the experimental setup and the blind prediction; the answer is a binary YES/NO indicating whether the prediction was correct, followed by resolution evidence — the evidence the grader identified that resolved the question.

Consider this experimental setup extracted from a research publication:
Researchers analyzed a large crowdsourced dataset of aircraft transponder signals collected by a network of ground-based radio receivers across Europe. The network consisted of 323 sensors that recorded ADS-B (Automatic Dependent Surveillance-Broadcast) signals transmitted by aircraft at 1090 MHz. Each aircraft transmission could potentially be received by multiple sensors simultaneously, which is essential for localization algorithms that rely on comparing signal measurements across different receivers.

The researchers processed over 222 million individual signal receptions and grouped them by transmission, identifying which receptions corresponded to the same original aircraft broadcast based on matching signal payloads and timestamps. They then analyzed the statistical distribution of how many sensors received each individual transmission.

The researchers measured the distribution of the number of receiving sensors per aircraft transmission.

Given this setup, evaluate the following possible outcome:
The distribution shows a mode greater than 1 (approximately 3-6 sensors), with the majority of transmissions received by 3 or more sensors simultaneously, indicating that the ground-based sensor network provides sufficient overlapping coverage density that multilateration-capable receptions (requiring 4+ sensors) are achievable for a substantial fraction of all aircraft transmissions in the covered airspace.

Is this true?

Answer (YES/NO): NO